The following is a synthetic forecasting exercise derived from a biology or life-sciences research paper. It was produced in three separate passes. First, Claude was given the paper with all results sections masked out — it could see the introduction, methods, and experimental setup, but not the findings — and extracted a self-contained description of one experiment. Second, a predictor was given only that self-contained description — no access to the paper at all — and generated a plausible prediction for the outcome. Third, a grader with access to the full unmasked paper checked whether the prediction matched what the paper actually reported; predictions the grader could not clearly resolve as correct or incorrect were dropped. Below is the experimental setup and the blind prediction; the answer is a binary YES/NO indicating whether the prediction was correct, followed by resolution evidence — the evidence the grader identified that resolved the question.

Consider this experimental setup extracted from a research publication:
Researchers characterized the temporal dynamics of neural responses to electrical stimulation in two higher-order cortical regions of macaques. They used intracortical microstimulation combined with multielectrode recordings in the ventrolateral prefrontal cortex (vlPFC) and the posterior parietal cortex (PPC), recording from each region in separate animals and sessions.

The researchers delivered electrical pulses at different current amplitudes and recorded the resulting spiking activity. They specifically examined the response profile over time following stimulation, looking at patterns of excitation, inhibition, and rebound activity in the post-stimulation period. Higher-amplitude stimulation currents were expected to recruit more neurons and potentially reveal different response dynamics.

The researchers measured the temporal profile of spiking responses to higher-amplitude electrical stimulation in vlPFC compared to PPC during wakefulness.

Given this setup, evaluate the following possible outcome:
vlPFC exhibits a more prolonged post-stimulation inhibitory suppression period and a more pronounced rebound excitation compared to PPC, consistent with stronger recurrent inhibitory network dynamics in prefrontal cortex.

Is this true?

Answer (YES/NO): NO